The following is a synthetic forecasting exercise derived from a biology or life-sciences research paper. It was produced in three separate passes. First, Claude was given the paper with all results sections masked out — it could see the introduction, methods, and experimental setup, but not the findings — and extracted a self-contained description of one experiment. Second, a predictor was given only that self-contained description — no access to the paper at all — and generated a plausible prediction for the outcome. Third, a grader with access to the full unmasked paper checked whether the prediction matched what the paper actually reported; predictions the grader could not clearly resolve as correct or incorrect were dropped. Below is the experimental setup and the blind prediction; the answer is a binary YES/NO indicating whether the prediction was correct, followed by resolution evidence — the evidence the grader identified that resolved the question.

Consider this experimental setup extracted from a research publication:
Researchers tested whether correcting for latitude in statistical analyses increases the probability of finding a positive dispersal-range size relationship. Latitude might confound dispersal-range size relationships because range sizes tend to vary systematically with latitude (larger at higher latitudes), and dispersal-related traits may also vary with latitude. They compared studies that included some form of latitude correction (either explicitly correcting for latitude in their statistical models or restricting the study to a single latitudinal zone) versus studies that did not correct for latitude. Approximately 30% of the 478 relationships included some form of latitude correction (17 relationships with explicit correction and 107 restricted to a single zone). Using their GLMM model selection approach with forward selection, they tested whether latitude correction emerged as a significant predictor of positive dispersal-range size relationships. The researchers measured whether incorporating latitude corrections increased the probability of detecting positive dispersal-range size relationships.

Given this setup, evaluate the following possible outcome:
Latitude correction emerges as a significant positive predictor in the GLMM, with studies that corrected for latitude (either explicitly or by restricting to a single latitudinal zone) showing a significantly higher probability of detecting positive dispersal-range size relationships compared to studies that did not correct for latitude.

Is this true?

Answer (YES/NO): NO